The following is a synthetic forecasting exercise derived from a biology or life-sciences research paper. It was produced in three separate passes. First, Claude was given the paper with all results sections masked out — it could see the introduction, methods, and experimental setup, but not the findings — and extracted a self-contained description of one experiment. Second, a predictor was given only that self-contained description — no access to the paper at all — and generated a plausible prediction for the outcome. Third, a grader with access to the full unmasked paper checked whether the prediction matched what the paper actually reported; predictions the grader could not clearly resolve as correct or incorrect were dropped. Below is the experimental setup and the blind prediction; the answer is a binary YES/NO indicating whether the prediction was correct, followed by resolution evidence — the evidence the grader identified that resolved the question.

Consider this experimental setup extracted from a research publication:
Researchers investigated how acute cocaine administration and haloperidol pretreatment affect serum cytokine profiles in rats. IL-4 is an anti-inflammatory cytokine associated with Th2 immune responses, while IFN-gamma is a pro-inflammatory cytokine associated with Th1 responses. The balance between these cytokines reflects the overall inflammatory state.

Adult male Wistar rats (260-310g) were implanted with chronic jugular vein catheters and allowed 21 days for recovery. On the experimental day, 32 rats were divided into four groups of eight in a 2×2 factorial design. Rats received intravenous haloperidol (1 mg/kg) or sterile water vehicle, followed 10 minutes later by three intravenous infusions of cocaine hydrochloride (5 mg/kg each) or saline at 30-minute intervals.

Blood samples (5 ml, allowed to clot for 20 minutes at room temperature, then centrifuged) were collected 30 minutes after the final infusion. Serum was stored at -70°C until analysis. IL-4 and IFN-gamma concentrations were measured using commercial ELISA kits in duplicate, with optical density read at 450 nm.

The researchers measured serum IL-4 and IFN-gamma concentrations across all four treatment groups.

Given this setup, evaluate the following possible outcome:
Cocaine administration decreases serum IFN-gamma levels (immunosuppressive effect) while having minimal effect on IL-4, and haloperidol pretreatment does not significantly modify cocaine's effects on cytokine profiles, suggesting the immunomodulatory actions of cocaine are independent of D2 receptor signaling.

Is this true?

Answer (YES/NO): NO